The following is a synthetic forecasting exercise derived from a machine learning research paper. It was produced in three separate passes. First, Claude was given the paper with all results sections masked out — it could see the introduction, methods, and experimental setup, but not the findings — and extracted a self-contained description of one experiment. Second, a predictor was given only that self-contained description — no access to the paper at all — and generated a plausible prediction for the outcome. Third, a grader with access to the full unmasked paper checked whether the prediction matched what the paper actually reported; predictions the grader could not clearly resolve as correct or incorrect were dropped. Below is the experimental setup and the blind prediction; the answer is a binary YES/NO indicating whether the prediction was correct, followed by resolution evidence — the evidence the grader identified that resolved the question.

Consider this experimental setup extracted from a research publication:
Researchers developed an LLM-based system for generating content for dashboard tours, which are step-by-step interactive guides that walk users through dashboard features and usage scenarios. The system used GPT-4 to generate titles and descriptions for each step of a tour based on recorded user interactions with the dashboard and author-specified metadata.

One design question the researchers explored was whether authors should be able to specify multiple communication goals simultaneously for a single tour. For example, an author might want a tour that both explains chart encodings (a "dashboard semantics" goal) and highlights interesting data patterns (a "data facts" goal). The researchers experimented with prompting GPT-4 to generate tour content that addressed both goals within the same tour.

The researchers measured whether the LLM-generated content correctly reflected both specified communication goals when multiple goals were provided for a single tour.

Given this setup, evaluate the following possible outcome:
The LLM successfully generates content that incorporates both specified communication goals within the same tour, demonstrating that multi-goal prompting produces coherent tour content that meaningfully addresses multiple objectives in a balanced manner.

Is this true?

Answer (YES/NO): NO